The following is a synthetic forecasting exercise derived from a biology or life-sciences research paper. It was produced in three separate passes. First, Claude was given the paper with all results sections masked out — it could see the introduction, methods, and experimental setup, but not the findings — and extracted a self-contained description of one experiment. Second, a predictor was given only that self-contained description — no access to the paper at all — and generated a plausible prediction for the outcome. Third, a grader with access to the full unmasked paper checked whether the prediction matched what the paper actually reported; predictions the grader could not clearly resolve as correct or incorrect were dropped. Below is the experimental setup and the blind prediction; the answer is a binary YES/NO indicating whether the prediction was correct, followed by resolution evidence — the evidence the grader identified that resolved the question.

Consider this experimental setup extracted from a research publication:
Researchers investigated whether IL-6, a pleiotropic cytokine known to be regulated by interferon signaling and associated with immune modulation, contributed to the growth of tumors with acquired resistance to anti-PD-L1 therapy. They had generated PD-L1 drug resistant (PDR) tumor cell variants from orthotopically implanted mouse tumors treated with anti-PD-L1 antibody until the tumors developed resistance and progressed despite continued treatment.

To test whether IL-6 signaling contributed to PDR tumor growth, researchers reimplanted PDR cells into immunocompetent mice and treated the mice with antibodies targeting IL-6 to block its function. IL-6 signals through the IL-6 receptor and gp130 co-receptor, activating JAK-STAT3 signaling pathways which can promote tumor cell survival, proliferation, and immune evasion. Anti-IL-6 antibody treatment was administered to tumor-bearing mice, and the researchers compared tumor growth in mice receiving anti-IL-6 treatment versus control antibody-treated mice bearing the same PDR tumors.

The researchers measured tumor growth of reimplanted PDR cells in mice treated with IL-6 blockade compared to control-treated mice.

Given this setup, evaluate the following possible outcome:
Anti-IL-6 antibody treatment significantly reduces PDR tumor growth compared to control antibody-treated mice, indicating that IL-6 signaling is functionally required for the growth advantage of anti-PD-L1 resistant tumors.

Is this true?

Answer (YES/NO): YES